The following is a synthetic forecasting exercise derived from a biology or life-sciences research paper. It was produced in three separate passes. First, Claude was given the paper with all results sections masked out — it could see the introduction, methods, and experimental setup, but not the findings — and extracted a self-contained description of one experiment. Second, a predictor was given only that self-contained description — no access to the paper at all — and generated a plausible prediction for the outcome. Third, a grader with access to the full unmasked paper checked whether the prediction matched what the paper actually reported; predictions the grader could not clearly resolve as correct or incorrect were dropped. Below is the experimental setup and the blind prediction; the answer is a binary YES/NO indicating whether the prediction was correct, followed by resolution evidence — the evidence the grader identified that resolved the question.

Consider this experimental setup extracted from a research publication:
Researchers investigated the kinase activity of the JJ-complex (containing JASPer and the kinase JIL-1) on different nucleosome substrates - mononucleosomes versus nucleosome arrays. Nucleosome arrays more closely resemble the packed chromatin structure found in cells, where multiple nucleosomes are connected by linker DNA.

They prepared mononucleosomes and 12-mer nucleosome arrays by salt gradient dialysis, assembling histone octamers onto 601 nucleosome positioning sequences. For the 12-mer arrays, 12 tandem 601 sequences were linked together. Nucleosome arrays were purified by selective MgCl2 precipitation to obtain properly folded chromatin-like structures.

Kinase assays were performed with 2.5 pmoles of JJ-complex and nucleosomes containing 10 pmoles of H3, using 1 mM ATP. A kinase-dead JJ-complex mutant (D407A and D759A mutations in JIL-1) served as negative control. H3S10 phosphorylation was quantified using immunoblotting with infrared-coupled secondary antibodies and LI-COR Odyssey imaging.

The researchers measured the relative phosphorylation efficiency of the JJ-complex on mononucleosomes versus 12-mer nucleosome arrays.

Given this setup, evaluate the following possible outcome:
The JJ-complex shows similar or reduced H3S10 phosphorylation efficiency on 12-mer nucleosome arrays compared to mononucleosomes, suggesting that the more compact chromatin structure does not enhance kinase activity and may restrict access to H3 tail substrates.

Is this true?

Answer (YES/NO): NO